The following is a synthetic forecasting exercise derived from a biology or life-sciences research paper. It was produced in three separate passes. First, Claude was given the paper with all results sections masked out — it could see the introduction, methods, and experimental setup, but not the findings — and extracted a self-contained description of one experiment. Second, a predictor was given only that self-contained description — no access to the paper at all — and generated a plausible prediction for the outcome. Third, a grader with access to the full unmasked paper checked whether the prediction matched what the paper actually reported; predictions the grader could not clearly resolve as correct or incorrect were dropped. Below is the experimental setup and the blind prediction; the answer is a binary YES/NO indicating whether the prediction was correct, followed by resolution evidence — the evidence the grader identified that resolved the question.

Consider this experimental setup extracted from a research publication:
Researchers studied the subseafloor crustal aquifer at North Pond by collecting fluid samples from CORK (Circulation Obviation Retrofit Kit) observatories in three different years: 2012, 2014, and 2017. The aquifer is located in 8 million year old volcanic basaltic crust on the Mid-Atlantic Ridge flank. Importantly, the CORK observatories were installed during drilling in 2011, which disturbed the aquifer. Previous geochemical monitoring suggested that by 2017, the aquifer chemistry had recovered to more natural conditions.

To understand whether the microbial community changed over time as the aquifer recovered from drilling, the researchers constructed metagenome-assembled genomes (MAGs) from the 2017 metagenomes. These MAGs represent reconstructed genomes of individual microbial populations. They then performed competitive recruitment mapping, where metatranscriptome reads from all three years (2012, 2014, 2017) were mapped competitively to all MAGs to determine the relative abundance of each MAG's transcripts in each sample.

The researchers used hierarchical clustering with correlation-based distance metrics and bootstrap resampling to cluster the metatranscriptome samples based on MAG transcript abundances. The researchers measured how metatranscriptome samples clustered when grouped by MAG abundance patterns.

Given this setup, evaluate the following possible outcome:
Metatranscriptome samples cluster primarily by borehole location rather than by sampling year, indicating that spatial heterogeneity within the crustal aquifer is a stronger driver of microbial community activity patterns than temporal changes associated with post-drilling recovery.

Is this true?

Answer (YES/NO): YES